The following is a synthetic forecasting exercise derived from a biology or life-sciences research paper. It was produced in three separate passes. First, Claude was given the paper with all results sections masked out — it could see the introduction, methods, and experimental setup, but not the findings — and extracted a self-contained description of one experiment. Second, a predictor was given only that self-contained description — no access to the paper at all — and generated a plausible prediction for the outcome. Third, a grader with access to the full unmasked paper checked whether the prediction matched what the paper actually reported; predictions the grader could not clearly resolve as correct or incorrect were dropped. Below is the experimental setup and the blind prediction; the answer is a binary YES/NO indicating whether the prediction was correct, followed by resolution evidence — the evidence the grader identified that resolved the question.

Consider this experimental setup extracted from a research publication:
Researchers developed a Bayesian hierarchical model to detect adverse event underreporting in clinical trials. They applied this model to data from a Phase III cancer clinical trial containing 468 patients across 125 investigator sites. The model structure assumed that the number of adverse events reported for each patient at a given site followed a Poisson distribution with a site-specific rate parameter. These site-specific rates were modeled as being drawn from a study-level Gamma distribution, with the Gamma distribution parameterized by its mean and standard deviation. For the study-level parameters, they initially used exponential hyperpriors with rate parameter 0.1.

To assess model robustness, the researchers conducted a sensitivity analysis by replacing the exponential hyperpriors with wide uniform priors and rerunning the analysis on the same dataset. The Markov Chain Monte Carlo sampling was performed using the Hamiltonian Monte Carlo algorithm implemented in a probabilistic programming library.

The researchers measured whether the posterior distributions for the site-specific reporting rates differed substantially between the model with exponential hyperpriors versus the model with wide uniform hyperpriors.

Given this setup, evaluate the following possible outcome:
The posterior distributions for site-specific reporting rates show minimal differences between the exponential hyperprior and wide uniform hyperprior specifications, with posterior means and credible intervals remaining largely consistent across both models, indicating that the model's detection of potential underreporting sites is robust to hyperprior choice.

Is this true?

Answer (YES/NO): YES